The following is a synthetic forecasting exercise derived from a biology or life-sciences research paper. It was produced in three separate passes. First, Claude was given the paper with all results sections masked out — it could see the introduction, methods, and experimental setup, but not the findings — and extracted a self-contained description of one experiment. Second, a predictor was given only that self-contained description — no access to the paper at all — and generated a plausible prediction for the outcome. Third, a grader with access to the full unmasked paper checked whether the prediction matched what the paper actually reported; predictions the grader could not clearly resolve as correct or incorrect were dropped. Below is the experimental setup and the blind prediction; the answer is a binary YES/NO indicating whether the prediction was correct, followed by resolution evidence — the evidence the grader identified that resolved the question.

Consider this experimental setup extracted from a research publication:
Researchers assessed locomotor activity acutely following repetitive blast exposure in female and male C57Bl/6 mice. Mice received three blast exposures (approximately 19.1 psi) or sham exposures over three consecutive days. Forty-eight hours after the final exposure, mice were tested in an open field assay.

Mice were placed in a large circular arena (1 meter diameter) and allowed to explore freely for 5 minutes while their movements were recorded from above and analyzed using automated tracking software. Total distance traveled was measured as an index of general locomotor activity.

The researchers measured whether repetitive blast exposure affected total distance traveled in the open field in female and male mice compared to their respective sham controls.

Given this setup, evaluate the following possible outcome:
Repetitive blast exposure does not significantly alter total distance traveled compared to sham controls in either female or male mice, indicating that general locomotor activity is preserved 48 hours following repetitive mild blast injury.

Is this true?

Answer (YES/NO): NO